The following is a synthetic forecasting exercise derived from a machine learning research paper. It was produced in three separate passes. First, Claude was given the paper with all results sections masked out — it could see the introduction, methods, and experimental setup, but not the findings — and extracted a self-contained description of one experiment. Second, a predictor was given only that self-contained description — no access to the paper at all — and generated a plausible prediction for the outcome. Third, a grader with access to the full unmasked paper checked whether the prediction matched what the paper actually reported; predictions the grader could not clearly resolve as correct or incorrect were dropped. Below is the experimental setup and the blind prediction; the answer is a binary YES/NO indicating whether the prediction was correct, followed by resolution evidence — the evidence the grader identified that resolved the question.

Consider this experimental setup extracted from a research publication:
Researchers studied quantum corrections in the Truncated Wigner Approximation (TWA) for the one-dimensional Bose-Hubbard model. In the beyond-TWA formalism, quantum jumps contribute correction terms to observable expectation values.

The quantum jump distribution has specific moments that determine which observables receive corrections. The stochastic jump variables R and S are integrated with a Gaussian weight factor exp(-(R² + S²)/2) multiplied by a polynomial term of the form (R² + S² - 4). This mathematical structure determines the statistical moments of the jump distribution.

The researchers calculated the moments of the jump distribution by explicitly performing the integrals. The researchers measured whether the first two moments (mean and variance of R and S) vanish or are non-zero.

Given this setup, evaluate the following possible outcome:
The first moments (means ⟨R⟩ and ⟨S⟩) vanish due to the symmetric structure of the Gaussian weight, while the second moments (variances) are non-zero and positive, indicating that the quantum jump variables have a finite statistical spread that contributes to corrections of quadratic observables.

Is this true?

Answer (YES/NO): NO